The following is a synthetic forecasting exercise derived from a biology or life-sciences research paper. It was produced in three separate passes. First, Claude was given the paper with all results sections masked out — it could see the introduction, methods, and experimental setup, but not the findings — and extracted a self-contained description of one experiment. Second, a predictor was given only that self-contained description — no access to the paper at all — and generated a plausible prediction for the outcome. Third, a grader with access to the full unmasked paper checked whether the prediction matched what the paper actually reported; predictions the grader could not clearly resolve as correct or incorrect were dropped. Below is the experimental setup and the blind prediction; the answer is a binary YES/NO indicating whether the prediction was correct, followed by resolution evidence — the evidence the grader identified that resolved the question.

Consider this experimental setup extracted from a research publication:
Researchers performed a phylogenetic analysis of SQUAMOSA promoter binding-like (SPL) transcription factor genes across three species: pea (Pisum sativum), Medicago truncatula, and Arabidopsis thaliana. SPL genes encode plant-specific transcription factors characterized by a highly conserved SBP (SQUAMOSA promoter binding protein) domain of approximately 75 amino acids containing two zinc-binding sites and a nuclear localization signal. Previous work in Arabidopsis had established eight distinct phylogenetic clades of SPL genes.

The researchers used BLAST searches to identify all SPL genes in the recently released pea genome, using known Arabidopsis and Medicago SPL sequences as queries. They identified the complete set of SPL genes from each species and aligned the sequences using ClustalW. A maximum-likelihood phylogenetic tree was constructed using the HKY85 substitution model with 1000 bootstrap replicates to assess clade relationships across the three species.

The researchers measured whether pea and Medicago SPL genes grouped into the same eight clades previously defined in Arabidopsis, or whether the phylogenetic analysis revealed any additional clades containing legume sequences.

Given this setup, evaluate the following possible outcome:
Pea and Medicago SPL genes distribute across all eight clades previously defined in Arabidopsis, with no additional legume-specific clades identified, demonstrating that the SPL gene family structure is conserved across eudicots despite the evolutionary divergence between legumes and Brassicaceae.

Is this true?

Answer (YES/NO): NO